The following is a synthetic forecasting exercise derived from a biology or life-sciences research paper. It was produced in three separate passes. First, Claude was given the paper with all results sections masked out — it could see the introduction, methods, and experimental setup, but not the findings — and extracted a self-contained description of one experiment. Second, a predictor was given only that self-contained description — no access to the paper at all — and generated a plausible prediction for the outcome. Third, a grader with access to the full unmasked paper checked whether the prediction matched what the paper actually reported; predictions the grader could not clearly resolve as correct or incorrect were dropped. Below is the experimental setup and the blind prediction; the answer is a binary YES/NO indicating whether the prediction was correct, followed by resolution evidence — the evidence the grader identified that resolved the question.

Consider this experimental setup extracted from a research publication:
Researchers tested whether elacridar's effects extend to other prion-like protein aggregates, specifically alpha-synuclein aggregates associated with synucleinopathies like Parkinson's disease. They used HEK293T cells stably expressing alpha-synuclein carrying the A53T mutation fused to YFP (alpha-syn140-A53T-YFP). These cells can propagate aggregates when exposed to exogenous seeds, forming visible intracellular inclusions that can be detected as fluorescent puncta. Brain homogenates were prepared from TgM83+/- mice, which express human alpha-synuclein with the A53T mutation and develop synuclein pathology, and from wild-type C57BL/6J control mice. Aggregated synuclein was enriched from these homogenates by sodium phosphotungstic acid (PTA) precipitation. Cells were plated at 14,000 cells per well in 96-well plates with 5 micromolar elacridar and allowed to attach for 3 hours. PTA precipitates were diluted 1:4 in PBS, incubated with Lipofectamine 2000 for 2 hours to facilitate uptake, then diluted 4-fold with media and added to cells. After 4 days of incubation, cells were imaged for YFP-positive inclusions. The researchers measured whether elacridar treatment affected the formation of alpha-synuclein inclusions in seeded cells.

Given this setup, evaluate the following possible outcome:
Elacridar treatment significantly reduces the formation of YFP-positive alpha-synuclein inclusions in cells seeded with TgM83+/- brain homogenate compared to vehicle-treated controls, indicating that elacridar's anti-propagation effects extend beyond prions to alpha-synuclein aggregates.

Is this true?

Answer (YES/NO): YES